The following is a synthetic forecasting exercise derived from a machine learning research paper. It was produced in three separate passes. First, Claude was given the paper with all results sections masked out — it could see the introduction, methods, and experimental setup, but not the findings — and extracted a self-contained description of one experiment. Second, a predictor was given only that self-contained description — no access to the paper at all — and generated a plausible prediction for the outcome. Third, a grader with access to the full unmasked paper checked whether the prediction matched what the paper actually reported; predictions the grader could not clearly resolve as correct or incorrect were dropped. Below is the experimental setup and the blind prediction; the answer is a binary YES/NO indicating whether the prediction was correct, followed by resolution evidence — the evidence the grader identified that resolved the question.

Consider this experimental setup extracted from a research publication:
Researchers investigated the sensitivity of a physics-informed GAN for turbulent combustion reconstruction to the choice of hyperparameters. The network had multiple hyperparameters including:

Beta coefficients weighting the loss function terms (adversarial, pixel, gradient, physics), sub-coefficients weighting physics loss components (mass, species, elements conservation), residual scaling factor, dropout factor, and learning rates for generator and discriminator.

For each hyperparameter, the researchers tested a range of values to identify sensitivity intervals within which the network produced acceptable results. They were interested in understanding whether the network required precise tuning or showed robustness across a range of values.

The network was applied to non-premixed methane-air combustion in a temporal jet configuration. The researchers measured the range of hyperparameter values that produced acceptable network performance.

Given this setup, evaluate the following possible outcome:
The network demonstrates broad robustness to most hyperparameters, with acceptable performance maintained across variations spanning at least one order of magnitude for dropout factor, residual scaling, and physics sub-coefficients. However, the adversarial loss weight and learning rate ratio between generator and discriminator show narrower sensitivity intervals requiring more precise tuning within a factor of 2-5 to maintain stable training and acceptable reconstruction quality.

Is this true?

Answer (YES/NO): NO